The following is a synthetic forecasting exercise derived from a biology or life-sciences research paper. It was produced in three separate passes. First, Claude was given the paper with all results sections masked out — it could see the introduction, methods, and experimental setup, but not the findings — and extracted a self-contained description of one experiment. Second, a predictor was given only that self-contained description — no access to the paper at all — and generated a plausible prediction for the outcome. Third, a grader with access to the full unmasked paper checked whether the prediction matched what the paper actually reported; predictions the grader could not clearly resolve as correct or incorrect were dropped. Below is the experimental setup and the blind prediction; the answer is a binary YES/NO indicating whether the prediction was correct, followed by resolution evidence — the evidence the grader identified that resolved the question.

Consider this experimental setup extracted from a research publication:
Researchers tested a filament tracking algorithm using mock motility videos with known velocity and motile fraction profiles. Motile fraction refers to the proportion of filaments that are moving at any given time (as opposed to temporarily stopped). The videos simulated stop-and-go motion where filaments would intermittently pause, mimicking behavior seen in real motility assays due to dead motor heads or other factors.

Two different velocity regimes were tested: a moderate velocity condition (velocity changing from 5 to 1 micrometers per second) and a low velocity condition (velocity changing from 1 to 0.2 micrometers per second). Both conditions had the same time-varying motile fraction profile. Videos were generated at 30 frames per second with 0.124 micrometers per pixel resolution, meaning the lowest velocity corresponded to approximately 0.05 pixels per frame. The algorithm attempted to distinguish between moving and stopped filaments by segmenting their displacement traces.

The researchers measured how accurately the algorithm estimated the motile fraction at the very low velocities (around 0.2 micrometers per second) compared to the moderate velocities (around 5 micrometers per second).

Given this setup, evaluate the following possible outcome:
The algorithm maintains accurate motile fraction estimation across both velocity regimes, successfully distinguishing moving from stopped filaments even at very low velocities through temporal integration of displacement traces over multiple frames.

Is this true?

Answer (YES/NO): NO